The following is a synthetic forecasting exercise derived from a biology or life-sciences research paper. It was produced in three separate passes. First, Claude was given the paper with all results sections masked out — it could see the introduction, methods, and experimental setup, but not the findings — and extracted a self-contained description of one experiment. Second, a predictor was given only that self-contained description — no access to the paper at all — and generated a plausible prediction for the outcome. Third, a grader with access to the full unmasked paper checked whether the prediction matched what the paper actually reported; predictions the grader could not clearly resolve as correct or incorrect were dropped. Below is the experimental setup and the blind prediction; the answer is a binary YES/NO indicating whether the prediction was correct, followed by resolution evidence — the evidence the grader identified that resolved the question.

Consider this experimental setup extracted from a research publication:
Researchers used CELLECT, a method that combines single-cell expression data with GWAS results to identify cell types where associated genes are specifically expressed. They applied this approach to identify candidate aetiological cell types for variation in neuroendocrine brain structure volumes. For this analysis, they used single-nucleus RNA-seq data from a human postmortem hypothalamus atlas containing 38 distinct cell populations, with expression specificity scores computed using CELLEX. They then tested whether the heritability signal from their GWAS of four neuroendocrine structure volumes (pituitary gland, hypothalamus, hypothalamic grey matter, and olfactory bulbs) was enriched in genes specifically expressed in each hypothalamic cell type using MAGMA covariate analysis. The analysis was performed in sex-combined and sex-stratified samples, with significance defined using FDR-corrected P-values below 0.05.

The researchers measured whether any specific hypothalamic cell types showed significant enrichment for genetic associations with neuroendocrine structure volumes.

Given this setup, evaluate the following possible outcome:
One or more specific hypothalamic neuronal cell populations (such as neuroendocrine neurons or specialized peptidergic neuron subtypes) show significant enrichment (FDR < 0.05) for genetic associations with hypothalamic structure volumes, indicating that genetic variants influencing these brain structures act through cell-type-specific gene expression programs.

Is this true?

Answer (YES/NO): NO